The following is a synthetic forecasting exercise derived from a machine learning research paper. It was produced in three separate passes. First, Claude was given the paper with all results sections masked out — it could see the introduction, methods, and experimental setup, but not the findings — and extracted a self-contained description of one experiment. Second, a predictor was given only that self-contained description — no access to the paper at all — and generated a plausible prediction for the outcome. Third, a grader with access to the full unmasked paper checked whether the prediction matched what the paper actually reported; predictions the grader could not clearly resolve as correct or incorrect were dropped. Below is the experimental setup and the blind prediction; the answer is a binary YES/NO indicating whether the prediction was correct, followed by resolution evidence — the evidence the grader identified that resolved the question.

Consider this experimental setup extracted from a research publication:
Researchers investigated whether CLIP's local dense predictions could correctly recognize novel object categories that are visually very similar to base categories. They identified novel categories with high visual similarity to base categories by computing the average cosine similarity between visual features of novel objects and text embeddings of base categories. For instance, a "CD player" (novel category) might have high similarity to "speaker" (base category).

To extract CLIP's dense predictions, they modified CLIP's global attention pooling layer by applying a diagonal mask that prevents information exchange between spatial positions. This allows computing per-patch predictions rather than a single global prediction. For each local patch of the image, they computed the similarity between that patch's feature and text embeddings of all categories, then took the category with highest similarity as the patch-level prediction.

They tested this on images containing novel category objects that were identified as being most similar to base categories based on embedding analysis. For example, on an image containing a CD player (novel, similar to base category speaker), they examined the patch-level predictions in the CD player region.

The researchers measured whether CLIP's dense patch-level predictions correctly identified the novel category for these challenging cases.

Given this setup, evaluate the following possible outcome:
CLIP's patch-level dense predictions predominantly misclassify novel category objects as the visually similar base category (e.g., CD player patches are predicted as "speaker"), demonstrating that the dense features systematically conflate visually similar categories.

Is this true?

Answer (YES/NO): NO